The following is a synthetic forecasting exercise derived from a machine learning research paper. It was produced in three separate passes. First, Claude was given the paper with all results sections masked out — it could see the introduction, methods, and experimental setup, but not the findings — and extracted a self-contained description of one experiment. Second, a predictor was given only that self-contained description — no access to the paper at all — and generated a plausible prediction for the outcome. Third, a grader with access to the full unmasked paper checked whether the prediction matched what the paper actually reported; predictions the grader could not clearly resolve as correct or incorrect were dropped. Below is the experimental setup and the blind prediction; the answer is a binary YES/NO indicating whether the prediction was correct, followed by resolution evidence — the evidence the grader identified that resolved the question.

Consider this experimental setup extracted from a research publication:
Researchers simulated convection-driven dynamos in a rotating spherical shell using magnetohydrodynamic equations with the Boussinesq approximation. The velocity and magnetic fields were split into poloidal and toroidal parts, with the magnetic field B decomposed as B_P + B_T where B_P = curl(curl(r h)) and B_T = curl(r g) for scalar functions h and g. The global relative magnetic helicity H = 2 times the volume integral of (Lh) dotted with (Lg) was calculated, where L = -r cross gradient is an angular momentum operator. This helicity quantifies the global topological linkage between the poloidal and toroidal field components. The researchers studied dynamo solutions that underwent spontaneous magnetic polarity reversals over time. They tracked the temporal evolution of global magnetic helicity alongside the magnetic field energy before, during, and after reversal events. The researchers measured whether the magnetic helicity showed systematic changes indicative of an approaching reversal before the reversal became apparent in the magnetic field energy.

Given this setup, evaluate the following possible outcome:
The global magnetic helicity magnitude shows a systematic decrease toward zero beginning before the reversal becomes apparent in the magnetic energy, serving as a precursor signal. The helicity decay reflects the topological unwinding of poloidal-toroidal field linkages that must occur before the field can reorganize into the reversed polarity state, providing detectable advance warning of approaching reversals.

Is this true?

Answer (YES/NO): NO